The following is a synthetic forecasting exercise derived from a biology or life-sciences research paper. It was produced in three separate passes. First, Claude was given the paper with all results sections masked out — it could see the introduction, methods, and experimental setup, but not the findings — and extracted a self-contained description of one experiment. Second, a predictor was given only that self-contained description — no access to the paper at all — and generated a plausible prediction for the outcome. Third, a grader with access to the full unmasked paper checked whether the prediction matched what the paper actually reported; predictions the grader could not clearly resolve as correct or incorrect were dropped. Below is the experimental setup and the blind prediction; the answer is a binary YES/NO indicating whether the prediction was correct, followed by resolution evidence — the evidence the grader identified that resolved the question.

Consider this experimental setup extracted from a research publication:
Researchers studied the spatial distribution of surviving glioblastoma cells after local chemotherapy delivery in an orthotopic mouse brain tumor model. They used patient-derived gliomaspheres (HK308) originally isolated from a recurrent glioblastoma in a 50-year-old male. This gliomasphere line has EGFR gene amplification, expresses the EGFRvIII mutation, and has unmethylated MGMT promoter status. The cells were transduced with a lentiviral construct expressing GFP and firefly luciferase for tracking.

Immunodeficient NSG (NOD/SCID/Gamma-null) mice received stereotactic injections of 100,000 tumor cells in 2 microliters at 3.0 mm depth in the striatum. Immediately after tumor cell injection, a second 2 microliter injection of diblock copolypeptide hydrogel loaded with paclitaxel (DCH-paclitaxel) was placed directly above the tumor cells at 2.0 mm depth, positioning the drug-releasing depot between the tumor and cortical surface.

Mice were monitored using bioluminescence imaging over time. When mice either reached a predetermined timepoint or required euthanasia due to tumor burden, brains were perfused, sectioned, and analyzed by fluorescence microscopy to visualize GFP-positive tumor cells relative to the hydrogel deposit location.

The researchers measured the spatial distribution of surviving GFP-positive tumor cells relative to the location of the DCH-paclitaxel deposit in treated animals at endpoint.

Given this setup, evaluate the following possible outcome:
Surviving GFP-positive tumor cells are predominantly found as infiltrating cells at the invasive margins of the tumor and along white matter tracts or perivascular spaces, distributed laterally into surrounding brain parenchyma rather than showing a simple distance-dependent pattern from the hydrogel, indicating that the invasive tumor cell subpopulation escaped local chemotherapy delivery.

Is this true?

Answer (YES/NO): NO